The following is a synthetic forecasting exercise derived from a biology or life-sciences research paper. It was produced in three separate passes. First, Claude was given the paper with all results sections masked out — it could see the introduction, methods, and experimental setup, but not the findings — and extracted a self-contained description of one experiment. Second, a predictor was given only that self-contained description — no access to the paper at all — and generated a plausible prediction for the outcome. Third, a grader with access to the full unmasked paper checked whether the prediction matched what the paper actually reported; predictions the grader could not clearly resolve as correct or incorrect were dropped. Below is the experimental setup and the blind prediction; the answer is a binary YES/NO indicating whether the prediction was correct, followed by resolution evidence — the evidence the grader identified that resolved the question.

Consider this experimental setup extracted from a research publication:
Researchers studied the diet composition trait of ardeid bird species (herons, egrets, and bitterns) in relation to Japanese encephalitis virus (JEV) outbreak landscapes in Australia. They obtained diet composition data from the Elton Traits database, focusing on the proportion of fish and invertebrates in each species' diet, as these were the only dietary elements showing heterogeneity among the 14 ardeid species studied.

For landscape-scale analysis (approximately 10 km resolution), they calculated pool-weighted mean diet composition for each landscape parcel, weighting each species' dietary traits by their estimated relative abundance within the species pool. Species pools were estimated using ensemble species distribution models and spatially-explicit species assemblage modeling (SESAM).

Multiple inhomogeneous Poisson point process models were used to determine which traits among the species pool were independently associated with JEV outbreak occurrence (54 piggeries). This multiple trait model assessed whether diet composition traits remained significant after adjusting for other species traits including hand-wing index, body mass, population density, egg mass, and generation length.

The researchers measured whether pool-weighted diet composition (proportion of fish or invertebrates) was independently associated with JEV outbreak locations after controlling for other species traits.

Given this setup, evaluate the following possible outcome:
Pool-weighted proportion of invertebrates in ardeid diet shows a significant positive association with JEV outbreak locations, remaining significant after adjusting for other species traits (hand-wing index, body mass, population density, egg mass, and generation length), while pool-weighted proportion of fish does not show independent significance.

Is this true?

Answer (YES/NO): NO